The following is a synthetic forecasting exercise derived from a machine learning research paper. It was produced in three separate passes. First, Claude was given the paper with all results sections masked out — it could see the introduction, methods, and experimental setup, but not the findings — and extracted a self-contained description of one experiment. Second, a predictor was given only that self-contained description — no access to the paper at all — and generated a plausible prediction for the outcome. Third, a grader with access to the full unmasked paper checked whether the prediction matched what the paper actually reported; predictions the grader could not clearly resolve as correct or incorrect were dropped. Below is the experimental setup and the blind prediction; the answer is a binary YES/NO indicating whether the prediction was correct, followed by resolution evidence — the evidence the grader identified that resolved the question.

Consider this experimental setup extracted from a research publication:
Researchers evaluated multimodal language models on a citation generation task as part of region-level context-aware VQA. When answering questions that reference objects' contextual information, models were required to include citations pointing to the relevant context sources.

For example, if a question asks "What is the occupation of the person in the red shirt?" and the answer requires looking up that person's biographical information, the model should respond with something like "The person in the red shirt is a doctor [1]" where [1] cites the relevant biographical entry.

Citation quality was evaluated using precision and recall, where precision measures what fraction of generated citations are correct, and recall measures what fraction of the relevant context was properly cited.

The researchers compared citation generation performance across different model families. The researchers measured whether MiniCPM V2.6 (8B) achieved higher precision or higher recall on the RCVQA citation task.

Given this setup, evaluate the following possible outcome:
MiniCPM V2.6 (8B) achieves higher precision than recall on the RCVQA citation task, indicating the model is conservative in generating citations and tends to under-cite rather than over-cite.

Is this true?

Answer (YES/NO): YES